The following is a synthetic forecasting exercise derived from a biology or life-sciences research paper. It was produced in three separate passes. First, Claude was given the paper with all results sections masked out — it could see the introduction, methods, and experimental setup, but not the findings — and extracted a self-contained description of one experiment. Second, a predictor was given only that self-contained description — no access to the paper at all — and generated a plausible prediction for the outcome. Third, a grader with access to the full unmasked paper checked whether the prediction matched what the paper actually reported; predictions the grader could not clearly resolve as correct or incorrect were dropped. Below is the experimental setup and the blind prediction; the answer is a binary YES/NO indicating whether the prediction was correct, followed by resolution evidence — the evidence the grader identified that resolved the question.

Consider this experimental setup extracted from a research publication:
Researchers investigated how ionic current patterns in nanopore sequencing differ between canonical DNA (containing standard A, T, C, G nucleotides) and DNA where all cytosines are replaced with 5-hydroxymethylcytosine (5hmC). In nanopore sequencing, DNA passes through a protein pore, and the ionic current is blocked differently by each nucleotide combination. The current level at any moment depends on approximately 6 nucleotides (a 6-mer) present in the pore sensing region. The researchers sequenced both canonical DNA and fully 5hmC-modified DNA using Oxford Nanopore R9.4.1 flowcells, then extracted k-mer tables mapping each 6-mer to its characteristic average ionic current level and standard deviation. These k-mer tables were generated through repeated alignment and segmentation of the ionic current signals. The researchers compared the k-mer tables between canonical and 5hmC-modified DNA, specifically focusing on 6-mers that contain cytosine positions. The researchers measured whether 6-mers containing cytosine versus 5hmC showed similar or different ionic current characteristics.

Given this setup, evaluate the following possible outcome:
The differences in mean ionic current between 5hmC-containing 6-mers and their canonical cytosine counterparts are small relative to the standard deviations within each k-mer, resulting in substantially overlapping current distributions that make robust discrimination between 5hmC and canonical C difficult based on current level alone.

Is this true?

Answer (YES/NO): NO